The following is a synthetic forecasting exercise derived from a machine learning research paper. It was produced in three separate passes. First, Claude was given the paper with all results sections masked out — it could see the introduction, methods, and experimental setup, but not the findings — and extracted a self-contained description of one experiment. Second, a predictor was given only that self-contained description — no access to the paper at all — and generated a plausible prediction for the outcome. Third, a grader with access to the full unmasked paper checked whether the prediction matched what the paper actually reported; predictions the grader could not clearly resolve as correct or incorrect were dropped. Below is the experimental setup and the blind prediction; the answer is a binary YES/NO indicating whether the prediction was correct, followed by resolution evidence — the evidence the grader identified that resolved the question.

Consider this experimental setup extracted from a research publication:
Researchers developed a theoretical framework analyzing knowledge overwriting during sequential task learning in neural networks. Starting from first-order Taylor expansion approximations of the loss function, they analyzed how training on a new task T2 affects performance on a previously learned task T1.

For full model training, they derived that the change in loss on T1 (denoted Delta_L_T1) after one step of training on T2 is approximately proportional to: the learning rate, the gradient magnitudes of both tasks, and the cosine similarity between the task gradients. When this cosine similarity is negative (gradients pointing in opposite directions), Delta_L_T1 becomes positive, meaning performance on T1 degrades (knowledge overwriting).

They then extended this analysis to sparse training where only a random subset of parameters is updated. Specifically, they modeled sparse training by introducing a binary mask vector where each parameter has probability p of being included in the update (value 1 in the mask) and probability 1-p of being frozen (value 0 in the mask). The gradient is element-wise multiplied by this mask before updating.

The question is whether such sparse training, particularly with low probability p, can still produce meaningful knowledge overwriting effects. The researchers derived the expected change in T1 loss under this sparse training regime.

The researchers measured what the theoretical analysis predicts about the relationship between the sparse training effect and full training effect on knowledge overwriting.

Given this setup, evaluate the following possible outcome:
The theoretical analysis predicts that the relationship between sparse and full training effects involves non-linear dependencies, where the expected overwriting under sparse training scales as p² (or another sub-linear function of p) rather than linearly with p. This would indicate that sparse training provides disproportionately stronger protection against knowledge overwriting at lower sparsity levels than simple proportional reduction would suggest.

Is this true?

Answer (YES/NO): NO